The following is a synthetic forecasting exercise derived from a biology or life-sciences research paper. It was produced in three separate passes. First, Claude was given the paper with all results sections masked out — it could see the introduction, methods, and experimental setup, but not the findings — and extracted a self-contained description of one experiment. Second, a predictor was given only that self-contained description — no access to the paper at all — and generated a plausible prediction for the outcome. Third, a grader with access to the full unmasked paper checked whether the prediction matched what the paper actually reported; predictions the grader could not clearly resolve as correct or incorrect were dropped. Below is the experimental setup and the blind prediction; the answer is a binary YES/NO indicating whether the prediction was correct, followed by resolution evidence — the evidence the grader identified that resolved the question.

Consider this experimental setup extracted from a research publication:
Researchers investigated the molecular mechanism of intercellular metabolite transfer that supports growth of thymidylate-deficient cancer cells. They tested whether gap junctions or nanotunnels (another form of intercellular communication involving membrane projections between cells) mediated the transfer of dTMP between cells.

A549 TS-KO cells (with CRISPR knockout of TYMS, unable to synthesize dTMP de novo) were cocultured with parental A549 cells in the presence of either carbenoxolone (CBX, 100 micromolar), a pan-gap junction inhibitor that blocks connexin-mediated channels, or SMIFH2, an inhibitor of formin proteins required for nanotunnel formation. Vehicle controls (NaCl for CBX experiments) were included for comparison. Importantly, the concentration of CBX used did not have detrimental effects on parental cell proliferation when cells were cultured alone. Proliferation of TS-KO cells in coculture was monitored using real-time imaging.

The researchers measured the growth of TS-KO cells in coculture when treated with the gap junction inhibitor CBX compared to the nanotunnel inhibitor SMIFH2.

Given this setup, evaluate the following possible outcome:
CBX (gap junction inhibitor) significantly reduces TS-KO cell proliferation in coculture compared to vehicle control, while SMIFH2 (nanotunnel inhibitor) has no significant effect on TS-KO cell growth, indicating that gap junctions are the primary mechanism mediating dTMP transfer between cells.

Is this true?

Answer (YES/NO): YES